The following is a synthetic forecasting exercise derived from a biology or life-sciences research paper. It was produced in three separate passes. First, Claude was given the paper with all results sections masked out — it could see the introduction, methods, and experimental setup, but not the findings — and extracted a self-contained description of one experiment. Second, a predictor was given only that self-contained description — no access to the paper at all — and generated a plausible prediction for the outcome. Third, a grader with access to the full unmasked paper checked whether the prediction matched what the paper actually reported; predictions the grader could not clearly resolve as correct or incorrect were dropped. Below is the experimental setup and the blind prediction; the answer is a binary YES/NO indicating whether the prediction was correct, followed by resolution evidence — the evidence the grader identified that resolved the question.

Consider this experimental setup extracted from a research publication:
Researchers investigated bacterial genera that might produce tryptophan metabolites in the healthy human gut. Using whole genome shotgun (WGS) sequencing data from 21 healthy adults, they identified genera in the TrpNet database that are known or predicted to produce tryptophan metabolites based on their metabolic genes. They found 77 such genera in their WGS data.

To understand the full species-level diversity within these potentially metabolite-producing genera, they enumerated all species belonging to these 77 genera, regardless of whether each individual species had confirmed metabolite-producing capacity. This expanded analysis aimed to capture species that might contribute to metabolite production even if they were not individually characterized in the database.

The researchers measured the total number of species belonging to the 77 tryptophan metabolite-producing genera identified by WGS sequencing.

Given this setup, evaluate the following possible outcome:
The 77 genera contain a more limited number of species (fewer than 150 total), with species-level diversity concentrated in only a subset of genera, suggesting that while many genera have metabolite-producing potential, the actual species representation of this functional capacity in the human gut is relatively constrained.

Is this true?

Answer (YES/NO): NO